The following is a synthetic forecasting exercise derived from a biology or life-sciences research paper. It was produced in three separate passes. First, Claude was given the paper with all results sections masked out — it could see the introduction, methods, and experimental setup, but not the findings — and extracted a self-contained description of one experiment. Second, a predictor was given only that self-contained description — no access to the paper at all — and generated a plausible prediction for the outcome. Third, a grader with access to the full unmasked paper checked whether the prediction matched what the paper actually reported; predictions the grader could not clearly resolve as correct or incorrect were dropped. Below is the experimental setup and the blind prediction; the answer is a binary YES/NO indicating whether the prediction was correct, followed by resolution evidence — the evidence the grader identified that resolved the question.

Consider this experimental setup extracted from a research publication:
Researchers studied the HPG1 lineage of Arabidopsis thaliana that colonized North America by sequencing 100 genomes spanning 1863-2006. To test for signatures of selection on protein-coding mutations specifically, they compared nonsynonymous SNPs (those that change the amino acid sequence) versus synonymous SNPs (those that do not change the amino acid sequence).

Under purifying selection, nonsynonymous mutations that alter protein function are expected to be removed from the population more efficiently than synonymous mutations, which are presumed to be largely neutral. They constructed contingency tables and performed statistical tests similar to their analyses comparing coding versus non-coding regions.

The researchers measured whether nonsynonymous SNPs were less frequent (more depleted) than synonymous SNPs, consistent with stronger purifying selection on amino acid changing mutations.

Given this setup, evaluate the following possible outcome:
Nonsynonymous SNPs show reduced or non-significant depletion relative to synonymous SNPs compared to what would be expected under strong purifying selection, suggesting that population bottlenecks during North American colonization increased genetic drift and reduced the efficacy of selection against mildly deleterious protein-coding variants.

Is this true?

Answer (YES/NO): NO